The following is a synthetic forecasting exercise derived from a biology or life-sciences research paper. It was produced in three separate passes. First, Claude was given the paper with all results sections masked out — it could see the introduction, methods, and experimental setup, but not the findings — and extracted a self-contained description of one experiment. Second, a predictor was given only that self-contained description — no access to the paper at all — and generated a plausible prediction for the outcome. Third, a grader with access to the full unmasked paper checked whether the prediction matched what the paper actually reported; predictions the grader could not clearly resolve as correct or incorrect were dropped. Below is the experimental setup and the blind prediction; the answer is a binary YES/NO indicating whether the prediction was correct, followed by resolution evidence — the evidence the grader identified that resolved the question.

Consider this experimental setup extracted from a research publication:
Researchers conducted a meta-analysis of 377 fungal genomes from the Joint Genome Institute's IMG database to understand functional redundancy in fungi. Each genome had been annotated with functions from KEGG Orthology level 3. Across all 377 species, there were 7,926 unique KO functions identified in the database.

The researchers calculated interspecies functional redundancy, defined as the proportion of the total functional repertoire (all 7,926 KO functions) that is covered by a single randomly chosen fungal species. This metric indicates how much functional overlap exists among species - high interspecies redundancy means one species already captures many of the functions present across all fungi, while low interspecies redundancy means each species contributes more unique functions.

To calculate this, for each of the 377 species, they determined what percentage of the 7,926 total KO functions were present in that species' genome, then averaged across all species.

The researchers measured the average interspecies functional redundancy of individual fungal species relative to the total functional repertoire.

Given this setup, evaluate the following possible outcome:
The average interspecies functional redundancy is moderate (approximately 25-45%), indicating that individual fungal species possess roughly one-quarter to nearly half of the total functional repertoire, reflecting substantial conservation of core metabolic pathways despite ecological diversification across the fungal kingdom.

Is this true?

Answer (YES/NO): YES